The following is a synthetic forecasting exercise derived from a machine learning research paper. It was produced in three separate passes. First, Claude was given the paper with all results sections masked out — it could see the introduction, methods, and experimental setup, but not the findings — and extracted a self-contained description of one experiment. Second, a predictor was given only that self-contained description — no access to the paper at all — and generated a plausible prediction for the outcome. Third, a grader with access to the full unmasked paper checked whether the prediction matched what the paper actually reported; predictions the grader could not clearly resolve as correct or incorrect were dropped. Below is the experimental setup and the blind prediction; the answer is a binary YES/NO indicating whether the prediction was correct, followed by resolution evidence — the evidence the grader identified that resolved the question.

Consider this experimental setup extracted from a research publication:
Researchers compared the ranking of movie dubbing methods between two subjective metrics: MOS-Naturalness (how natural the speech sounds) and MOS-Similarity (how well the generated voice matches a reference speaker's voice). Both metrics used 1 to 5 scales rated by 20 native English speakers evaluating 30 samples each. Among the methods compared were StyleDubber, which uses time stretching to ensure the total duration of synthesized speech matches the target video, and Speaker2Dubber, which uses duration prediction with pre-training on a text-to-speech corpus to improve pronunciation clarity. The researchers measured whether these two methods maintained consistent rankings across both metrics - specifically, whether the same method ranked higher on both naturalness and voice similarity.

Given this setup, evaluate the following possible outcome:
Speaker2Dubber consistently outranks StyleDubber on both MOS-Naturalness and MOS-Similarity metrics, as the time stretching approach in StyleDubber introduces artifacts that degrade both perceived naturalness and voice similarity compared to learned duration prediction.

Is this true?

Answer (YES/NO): NO